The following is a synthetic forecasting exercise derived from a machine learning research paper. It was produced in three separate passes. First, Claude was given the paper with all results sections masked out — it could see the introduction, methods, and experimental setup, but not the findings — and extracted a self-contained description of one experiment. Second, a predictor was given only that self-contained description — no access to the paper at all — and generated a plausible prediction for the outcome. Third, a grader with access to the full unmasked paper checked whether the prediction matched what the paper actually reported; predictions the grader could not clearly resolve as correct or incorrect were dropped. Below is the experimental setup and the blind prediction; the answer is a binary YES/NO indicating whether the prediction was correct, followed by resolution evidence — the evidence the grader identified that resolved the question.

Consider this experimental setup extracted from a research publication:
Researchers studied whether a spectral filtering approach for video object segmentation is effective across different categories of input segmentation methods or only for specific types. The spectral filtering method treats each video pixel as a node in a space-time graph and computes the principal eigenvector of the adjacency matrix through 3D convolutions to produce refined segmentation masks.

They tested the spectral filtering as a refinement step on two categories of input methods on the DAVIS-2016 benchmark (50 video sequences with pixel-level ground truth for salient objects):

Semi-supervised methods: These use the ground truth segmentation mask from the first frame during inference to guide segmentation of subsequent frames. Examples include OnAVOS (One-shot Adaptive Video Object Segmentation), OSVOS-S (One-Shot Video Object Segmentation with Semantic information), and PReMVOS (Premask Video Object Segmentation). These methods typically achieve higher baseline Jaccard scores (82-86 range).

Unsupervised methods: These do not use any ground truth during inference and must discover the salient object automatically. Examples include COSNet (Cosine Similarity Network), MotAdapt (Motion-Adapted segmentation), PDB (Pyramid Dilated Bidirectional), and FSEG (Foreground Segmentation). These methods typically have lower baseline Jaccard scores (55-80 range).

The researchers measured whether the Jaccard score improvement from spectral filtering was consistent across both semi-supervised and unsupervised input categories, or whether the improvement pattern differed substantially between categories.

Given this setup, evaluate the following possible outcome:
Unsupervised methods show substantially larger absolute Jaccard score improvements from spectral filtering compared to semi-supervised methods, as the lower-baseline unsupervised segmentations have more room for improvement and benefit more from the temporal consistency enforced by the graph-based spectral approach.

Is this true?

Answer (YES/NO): NO